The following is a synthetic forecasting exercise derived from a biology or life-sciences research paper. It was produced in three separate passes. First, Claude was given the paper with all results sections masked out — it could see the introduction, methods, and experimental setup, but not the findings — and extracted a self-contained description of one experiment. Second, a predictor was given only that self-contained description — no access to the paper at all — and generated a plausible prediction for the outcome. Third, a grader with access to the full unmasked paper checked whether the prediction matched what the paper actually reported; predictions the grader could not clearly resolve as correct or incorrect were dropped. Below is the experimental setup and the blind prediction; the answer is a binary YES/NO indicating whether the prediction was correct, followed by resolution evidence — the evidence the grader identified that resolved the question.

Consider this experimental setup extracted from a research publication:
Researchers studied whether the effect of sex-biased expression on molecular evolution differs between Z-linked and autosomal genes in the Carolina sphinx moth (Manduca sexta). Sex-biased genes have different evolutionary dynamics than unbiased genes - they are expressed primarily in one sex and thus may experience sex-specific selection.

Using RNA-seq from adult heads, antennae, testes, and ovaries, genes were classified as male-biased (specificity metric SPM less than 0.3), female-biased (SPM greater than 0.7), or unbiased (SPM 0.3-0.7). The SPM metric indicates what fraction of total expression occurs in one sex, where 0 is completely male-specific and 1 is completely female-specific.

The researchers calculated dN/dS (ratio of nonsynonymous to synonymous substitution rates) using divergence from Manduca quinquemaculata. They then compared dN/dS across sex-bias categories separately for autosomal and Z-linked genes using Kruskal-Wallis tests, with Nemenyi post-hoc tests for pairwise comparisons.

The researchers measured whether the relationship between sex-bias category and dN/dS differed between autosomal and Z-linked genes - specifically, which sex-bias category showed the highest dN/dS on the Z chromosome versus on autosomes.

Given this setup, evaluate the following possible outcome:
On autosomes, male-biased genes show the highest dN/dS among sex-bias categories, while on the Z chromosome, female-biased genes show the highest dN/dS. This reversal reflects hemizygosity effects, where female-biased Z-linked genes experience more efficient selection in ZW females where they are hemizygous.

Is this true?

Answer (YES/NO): NO